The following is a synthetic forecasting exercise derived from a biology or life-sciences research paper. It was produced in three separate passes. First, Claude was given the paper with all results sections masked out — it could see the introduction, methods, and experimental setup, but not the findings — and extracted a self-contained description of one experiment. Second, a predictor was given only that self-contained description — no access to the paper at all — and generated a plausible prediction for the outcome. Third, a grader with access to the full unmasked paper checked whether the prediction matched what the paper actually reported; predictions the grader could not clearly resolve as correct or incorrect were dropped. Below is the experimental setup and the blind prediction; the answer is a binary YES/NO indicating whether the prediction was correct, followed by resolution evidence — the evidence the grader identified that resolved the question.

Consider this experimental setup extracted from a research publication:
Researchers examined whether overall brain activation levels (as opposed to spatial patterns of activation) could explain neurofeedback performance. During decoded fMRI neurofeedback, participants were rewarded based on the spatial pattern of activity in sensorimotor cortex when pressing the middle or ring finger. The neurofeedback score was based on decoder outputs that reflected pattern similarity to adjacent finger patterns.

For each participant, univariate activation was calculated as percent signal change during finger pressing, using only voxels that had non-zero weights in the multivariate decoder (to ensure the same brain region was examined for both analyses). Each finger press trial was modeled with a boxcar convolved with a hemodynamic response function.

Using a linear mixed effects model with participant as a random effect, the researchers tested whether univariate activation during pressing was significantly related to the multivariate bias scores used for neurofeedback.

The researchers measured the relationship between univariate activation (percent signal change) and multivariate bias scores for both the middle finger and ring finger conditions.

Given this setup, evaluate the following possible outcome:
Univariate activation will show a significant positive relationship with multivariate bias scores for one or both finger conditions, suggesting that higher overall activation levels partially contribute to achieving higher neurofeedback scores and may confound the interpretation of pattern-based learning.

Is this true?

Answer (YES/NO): NO